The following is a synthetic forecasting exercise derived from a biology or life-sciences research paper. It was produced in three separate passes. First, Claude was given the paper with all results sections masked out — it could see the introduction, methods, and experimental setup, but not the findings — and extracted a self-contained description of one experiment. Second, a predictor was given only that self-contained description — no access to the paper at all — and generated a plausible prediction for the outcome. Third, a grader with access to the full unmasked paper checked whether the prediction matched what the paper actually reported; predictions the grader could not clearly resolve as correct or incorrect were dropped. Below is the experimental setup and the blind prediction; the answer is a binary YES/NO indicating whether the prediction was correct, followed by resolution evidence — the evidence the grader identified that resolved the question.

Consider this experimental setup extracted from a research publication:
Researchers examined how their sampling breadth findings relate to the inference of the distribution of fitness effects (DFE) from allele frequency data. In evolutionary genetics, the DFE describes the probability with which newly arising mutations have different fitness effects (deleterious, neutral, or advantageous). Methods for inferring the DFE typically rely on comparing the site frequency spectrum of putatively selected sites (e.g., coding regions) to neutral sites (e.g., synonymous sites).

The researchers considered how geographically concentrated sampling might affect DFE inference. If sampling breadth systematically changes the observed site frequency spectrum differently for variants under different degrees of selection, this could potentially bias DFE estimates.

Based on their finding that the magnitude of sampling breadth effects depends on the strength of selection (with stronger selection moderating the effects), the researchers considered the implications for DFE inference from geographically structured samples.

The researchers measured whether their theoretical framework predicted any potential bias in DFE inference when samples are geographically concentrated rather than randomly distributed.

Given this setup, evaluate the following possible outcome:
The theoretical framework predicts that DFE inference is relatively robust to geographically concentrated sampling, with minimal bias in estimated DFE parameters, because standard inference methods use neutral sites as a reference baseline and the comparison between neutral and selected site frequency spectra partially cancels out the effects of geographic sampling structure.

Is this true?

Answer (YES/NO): NO